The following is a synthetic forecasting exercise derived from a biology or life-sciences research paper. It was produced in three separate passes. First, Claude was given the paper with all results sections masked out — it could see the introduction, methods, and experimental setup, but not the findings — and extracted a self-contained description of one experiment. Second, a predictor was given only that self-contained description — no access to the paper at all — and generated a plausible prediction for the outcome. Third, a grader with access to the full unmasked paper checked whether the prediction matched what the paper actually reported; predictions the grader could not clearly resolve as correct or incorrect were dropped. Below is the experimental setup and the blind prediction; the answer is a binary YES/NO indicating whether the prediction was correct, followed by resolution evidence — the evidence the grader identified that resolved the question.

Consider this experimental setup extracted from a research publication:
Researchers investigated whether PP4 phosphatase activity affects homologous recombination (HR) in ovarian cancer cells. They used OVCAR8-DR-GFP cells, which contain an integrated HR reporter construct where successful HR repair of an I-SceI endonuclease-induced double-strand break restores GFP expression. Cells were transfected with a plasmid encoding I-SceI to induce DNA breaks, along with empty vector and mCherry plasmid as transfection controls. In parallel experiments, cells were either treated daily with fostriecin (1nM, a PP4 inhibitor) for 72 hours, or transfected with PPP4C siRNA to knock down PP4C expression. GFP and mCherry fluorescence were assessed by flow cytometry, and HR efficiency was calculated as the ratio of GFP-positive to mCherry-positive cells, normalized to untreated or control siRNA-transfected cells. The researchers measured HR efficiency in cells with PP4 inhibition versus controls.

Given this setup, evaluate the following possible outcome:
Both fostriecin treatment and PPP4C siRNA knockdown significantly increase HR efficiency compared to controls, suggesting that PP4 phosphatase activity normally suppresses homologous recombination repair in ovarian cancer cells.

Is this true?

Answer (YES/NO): NO